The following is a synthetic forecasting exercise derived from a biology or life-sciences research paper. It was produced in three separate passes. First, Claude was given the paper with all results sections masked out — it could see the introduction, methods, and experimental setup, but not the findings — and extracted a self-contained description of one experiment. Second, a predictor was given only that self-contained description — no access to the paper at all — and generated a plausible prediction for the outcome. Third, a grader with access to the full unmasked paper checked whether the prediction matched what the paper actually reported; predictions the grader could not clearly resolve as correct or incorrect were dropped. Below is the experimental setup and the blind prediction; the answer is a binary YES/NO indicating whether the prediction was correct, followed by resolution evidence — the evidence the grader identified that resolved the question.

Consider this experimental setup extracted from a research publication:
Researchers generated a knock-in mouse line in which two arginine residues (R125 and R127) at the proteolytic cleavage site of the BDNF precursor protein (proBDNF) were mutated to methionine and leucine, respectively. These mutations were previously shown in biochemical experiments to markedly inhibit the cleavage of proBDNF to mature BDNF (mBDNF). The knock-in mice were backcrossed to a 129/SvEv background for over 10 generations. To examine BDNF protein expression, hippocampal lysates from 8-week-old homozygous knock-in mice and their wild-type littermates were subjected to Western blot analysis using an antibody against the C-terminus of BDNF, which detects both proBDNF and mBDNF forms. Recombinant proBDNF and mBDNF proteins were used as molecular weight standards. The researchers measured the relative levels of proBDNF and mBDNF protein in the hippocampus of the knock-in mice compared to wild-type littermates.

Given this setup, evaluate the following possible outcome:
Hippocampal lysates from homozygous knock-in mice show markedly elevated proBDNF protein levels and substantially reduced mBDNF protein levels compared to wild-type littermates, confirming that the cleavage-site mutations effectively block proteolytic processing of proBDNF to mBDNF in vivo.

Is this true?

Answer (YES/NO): YES